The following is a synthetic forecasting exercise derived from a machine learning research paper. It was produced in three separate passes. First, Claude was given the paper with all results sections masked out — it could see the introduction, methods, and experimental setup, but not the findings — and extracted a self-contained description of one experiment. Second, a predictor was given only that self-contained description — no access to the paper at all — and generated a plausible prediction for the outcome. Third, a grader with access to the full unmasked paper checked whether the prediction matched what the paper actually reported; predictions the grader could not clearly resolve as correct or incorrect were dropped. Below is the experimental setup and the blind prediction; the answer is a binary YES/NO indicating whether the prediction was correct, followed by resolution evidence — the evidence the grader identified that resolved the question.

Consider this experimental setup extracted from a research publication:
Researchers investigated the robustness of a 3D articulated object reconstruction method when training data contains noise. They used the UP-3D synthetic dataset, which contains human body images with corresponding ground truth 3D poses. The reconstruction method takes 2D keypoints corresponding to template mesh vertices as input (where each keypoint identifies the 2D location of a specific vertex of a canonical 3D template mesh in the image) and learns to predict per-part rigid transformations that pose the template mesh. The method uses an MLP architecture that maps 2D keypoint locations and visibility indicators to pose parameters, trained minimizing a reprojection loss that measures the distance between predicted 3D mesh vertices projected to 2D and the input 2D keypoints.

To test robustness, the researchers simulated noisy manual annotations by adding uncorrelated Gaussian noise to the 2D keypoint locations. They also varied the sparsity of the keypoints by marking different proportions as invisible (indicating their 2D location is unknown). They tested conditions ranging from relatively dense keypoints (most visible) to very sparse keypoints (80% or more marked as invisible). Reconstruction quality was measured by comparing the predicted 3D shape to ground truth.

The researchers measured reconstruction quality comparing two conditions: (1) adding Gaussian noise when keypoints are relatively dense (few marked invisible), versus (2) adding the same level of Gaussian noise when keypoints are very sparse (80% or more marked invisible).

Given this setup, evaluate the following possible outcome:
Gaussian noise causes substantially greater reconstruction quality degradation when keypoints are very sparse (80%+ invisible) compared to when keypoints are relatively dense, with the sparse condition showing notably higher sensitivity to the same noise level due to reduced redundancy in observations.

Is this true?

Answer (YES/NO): YES